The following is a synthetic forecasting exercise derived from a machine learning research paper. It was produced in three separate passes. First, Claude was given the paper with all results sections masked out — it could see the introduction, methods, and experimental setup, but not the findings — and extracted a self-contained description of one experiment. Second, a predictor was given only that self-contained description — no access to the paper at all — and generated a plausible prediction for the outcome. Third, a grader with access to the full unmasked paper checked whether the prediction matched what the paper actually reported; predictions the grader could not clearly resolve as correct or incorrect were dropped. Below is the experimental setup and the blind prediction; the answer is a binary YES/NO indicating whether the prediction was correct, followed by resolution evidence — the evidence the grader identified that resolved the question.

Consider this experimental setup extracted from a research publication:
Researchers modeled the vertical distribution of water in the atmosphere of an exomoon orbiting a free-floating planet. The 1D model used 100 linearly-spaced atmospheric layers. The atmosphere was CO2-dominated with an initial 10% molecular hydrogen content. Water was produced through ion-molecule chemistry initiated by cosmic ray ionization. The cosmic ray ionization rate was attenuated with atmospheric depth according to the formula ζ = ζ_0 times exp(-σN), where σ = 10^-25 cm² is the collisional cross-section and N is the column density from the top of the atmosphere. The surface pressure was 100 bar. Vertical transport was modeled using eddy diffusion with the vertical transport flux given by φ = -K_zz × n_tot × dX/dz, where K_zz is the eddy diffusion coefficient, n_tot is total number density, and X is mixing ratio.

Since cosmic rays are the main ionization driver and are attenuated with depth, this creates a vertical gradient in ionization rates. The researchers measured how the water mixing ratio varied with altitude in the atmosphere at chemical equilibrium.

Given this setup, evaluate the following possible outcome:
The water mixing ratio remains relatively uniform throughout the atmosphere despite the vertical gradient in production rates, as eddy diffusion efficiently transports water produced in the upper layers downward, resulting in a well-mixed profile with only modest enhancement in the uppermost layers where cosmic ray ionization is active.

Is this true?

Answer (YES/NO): NO